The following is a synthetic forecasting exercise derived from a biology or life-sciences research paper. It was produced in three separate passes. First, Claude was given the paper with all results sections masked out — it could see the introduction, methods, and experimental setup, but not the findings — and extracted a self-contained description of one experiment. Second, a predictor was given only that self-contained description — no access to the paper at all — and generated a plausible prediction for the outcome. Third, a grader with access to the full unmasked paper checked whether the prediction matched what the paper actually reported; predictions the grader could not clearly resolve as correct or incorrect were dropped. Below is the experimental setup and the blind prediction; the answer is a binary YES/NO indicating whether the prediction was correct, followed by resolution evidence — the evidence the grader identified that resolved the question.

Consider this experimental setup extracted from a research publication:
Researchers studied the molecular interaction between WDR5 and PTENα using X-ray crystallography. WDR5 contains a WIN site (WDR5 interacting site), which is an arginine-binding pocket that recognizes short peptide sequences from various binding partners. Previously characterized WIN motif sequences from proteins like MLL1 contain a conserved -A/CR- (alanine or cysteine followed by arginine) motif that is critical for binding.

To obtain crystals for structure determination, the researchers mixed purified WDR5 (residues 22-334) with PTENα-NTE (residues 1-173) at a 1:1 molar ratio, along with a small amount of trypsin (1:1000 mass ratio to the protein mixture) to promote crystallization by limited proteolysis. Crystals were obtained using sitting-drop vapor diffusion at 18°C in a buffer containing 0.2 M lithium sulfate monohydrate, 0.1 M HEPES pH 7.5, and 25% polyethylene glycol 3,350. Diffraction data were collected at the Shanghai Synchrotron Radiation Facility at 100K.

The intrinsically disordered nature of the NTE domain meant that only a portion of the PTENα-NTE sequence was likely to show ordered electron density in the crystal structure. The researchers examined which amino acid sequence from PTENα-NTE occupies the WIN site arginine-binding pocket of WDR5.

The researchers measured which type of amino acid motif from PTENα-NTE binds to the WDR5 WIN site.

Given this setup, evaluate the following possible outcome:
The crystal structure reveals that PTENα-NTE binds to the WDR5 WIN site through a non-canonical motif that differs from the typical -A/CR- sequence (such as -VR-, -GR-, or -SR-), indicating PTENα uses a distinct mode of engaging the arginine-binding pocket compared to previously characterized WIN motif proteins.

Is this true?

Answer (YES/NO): NO